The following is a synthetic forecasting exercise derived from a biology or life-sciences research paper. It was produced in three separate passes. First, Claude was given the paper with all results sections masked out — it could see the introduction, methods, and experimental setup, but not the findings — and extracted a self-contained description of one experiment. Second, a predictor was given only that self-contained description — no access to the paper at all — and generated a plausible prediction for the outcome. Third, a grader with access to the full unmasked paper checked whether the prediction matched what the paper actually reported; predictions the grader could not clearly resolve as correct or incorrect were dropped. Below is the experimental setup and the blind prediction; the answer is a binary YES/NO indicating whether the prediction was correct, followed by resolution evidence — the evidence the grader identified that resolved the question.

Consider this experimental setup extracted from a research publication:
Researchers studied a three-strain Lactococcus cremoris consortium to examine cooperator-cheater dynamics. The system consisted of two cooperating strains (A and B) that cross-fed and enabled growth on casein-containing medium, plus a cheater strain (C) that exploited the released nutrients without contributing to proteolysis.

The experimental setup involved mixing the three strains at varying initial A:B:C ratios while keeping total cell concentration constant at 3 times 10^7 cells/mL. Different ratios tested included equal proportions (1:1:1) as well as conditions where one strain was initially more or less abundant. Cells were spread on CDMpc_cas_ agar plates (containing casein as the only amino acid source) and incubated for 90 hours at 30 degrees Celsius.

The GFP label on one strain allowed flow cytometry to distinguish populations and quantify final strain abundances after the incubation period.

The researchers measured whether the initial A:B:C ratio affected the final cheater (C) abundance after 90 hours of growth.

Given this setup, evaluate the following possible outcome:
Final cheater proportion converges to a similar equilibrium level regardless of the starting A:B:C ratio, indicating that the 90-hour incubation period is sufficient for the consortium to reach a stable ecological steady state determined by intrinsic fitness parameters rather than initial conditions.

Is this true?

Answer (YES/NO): NO